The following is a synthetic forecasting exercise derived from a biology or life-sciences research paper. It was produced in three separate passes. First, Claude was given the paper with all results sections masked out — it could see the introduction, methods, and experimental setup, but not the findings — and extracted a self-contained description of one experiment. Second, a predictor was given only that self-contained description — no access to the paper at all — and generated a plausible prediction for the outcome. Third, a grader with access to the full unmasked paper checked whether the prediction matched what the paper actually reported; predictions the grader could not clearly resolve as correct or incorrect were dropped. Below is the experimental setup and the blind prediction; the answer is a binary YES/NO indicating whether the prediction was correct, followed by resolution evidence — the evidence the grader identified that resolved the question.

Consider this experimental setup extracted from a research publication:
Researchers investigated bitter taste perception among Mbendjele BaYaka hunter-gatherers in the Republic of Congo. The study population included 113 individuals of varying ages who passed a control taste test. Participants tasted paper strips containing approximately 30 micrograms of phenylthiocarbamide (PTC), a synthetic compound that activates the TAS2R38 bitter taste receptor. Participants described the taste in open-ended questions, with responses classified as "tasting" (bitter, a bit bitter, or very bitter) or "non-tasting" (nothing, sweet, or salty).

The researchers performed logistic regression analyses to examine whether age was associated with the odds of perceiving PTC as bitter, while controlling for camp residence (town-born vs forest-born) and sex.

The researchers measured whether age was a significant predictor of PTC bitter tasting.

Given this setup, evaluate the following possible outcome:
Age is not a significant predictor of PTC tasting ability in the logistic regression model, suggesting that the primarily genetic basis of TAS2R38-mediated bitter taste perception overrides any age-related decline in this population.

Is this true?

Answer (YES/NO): YES